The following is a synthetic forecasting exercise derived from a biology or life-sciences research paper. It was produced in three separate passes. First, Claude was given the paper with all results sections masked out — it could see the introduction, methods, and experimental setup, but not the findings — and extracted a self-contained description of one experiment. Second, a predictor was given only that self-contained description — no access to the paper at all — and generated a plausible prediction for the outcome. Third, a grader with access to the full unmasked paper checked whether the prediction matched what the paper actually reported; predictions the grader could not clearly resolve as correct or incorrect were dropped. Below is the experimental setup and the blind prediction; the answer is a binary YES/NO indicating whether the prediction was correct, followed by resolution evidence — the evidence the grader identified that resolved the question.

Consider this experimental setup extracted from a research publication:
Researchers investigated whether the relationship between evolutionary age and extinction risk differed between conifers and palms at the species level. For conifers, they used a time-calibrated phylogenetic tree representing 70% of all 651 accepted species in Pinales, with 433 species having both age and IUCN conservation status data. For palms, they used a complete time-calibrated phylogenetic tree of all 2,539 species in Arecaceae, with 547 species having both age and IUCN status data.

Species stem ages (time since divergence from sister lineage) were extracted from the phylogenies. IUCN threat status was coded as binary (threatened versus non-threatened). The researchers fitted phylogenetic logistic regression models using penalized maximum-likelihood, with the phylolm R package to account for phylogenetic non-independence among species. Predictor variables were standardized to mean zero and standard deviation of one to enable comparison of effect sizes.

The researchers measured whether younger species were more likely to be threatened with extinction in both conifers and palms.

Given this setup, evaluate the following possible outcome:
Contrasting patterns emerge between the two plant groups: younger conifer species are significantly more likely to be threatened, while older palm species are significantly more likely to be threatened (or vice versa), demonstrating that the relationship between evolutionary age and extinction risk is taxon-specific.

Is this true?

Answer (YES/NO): NO